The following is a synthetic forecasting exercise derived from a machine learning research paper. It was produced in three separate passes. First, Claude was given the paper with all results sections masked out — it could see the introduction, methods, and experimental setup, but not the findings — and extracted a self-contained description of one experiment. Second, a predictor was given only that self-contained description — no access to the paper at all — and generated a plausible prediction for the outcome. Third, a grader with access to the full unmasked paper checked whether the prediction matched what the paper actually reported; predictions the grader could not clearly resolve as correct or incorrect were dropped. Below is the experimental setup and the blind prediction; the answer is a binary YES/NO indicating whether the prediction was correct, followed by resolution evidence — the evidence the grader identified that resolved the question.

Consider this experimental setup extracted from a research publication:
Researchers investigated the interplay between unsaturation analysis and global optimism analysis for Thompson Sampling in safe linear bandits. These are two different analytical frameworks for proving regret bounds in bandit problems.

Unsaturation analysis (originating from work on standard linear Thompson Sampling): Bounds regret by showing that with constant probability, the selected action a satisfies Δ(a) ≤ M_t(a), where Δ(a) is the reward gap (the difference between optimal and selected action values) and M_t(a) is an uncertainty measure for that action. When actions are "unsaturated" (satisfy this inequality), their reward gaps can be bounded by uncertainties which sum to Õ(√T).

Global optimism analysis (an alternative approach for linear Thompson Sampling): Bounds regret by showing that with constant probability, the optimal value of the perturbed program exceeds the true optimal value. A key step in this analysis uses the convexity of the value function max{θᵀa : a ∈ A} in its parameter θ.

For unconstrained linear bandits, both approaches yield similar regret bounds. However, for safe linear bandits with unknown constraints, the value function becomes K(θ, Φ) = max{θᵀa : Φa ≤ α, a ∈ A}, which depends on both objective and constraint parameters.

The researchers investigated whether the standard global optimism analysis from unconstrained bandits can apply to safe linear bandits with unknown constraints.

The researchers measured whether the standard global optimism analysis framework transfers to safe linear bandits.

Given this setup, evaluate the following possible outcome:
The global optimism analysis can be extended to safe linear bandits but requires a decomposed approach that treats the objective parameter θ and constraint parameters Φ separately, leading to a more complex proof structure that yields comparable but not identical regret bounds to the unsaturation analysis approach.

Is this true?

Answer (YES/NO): NO